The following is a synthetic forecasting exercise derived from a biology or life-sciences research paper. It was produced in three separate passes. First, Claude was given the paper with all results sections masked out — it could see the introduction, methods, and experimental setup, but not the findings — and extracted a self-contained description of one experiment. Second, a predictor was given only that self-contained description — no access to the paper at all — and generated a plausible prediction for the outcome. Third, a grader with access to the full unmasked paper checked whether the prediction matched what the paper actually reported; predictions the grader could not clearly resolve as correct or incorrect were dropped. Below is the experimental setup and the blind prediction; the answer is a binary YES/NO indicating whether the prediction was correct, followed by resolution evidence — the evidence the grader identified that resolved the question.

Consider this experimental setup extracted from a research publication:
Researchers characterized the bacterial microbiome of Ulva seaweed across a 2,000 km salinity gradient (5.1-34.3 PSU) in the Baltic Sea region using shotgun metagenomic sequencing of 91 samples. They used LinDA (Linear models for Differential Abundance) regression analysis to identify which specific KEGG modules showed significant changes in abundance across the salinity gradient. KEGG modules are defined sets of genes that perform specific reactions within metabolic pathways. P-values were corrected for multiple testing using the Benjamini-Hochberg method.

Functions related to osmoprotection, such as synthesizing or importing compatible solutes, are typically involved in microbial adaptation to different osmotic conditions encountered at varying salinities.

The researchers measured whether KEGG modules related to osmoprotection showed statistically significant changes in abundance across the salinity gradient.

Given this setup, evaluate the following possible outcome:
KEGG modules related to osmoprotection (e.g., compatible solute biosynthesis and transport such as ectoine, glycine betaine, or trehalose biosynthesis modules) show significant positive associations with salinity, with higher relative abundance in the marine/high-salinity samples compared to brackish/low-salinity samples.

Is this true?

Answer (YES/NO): YES